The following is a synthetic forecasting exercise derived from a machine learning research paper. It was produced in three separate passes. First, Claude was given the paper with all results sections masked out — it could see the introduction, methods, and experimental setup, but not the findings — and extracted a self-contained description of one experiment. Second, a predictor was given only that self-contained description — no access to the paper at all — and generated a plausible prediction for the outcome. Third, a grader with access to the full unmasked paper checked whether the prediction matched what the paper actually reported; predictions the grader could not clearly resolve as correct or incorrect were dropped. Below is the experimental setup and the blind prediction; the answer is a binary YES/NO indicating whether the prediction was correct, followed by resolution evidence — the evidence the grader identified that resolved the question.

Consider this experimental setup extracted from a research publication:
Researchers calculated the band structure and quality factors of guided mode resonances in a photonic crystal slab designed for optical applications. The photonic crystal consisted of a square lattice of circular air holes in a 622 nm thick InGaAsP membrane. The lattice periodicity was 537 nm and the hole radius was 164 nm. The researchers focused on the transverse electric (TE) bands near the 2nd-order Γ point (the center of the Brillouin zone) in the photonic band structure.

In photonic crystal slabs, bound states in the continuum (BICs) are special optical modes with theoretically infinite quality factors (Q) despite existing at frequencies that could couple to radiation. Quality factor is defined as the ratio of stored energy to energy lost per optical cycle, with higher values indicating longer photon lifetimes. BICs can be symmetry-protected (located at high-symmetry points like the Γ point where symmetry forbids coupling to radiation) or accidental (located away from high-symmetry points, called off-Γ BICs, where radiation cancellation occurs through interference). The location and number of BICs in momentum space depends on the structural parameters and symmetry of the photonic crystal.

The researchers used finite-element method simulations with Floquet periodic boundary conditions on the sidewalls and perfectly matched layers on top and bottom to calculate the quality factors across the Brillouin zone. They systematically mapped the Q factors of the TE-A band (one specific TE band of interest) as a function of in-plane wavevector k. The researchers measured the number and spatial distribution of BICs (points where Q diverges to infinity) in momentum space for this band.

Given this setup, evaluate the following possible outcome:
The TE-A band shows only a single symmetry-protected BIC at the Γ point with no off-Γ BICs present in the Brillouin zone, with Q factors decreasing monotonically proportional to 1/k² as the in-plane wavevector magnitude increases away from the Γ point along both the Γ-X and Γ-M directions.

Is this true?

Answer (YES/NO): NO